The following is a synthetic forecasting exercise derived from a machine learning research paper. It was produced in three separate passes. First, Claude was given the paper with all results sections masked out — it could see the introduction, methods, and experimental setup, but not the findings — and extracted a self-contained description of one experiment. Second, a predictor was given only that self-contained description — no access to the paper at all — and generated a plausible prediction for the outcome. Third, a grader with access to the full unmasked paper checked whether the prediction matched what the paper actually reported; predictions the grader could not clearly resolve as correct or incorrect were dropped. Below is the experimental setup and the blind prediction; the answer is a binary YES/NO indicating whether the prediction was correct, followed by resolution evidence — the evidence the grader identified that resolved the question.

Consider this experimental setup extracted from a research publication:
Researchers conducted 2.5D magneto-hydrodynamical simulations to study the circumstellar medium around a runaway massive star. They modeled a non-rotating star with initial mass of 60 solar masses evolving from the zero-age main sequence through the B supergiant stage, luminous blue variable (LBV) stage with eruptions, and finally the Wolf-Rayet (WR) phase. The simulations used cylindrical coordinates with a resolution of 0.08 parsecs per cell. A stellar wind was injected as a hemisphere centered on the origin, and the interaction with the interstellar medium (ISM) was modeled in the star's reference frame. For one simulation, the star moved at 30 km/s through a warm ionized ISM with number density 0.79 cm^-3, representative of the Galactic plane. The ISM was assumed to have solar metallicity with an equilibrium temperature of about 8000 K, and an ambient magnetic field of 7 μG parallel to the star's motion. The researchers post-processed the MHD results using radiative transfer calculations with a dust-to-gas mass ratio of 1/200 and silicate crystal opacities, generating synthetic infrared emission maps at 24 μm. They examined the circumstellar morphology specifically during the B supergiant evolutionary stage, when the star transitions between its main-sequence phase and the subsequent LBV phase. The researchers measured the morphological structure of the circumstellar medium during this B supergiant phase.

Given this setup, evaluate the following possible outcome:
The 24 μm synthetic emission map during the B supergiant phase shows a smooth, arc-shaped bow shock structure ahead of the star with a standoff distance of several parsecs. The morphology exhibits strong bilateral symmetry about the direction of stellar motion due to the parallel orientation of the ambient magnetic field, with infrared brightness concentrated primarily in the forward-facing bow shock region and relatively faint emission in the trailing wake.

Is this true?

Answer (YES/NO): NO